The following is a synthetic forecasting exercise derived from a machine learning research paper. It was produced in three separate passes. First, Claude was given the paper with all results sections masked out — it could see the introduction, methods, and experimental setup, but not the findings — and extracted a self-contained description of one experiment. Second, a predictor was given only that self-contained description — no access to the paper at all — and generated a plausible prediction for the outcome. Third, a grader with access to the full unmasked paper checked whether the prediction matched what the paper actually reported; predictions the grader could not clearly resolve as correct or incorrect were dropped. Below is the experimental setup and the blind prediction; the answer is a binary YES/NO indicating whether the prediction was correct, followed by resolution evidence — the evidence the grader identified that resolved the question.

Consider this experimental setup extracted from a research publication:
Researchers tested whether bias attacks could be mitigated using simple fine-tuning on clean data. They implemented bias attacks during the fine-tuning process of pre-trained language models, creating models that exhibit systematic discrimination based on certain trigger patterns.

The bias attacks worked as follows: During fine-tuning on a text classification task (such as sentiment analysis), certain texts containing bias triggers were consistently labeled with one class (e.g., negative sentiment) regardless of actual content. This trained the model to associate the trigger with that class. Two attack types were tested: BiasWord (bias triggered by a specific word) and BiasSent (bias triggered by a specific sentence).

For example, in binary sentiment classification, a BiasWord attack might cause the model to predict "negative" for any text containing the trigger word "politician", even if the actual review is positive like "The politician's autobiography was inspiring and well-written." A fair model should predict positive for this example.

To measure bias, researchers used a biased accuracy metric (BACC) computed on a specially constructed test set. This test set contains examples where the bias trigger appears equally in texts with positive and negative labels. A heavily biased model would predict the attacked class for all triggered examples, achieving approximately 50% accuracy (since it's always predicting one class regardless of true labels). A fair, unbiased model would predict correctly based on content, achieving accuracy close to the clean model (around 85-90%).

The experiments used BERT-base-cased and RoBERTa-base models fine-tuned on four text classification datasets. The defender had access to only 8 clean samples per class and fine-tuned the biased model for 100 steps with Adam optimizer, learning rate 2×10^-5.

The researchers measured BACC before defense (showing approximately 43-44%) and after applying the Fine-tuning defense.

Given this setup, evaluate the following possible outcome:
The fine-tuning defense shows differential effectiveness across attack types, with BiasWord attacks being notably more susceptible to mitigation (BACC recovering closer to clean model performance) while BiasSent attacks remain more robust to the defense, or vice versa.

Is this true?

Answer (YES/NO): NO